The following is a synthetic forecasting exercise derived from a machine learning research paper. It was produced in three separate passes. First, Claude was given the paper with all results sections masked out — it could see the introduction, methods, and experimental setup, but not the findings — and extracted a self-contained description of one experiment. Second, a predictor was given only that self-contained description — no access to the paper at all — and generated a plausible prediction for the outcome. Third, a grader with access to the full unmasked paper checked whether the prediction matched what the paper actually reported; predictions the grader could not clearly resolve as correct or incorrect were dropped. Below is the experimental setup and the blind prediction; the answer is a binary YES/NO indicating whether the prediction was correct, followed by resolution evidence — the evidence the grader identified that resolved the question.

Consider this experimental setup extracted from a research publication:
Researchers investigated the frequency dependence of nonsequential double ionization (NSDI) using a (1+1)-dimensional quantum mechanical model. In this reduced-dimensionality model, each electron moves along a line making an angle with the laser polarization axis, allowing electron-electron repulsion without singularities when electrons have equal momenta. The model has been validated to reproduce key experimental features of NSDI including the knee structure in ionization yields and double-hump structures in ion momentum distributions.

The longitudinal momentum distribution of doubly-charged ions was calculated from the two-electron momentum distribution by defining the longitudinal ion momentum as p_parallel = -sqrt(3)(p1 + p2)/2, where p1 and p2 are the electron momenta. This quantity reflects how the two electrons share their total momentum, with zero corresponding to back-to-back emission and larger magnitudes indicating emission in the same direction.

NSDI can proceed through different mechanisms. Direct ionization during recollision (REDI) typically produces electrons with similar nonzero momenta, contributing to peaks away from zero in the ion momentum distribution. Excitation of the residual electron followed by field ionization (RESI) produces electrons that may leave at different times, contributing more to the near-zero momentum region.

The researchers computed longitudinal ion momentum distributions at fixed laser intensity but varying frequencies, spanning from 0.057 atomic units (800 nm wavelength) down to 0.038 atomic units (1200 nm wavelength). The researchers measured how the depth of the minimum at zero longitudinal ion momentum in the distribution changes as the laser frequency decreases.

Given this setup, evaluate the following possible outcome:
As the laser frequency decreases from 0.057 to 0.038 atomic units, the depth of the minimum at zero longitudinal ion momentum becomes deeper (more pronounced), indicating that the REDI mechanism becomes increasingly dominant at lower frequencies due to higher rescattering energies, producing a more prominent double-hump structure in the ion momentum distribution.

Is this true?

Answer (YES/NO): YES